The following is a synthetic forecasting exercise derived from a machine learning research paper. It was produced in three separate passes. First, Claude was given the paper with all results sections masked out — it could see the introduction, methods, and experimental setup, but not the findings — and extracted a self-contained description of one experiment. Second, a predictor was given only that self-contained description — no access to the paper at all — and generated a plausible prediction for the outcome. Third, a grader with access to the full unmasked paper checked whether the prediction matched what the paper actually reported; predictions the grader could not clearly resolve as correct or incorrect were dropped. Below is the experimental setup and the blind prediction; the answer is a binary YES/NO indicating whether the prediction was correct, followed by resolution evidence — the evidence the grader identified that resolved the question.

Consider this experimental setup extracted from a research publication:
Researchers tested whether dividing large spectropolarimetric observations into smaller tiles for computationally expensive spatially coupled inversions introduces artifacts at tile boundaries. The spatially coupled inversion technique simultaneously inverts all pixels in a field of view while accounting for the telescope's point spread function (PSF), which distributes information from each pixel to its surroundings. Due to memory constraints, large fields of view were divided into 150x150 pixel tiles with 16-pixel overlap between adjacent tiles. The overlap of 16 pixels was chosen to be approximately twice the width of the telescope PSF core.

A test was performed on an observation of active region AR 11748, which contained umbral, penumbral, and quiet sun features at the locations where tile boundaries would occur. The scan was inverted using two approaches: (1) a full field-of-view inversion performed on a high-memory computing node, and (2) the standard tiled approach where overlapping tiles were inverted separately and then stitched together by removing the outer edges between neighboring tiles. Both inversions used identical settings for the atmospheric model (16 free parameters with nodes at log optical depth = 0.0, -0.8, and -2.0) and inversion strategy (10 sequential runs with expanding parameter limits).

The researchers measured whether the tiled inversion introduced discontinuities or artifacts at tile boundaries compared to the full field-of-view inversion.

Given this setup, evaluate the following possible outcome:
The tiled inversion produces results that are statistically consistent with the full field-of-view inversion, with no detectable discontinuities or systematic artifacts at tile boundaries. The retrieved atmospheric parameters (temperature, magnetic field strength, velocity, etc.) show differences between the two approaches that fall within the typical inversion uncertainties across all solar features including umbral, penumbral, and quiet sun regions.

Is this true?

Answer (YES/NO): YES